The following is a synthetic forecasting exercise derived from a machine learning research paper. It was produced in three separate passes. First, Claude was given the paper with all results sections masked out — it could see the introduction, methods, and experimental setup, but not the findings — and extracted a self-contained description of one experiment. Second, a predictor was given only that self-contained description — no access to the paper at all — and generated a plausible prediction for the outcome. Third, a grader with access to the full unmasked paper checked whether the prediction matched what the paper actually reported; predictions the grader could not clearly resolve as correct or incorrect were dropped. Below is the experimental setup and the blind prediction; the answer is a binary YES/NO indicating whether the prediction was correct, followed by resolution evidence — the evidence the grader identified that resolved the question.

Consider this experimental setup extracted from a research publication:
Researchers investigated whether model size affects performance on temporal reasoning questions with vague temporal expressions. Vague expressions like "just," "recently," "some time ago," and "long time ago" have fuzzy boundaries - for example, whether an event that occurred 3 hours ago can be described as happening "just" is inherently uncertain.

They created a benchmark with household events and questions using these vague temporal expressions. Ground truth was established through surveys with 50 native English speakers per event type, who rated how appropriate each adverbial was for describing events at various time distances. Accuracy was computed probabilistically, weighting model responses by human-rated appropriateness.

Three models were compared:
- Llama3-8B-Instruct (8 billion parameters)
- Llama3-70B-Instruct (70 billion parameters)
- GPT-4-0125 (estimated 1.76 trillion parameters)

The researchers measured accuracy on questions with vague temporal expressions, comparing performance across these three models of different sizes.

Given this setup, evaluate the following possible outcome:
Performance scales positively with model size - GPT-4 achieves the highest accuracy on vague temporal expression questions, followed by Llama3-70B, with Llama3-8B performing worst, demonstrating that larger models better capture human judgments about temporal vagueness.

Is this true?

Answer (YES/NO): NO